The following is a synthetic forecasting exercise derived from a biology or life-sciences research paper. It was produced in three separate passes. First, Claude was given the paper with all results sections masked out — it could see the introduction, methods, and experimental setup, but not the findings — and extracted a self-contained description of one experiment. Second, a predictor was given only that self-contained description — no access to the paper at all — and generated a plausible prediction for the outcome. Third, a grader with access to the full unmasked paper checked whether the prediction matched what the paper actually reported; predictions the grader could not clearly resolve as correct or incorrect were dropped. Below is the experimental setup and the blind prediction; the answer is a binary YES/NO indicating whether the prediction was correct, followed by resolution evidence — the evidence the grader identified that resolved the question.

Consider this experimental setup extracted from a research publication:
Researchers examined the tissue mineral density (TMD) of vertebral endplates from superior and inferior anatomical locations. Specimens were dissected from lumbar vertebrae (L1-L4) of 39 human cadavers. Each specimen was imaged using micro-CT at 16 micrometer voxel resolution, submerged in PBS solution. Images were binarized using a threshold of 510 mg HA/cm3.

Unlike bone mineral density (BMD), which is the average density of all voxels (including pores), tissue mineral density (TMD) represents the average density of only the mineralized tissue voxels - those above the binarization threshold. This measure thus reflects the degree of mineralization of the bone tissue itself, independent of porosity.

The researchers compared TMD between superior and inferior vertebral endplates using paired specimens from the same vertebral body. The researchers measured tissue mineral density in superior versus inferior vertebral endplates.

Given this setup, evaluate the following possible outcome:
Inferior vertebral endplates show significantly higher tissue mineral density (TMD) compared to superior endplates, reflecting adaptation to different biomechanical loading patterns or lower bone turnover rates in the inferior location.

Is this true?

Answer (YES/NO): NO